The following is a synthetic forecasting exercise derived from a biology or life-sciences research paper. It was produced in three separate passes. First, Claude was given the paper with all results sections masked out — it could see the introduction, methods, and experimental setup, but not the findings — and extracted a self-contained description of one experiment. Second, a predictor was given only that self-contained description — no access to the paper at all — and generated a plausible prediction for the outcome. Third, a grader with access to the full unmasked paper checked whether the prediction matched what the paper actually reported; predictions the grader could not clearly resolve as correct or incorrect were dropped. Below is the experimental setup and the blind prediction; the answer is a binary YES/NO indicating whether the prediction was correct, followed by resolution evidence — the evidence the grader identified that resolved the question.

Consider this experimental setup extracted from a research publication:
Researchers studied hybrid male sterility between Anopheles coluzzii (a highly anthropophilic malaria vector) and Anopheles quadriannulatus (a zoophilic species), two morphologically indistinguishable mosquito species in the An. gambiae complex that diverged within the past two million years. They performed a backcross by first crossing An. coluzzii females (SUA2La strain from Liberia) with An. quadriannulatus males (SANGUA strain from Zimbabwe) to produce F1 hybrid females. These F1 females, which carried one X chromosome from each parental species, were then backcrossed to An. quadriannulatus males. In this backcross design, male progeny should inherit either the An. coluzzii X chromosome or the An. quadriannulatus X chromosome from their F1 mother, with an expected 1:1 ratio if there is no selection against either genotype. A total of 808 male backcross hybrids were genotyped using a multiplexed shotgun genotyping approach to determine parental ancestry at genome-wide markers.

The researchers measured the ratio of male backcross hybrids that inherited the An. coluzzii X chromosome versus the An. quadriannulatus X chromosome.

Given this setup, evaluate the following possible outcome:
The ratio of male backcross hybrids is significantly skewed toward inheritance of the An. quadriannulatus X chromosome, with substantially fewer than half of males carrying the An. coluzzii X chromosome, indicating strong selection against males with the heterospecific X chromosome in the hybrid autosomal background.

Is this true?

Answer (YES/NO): YES